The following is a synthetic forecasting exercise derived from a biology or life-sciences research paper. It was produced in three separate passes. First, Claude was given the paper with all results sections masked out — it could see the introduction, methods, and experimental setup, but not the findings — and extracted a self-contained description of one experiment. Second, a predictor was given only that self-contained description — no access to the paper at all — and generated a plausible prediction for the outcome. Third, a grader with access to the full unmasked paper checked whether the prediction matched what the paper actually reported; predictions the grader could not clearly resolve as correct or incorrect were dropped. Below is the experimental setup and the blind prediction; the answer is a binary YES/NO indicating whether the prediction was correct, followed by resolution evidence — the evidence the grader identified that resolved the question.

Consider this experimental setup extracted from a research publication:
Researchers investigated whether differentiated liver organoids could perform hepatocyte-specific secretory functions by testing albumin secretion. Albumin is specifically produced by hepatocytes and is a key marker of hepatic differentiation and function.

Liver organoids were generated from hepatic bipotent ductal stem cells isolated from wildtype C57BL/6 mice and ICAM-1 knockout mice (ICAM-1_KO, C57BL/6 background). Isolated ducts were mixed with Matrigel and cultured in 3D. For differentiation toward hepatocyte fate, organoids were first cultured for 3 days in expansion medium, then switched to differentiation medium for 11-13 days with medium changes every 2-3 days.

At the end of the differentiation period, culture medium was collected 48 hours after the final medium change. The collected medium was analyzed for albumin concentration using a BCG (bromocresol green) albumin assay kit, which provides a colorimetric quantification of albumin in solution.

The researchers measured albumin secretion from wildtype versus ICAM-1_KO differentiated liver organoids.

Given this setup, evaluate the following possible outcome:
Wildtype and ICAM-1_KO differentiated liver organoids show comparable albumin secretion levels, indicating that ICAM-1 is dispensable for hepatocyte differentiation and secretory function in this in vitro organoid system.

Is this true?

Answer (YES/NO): YES